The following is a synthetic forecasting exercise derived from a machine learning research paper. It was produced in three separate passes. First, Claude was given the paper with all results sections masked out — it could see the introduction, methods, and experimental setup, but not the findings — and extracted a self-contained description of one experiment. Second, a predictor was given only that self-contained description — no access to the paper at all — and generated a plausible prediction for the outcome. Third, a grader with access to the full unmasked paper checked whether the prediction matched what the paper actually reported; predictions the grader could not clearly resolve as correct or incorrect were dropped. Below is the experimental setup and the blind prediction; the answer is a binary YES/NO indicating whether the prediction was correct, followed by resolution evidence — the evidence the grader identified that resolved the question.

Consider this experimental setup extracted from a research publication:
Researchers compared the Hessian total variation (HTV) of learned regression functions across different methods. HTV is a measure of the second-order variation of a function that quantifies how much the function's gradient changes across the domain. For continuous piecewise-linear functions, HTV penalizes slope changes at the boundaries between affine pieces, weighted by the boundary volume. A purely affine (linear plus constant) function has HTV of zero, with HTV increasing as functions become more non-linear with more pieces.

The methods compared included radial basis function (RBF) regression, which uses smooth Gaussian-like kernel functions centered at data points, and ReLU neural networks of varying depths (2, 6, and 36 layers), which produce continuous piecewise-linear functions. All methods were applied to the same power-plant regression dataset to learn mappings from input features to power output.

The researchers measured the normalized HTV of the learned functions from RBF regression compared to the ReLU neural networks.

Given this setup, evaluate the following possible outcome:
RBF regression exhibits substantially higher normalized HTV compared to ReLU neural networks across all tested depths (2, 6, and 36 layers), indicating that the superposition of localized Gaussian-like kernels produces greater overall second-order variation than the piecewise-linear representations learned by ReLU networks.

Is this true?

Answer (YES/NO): YES